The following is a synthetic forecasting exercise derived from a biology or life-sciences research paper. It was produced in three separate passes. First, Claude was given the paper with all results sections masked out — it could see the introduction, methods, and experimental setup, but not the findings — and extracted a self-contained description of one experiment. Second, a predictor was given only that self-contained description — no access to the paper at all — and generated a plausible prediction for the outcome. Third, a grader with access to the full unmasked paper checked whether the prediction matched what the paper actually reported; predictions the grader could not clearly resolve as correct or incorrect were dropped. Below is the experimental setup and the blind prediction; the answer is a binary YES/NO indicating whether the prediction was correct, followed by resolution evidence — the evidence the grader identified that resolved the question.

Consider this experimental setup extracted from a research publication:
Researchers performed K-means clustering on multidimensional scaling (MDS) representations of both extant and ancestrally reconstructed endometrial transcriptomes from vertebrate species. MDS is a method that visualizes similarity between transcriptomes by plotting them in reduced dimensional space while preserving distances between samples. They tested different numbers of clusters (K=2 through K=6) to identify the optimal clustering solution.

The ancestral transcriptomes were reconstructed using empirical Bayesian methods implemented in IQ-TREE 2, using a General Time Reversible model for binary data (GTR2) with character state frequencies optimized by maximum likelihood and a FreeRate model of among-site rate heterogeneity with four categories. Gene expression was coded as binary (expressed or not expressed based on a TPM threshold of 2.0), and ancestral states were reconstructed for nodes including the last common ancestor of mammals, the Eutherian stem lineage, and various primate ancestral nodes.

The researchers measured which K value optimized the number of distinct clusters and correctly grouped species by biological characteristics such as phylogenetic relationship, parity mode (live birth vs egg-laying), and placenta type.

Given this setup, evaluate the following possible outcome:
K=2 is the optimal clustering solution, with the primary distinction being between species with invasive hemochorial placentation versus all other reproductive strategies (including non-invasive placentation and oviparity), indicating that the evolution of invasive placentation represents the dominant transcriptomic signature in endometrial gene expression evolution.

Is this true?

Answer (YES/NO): NO